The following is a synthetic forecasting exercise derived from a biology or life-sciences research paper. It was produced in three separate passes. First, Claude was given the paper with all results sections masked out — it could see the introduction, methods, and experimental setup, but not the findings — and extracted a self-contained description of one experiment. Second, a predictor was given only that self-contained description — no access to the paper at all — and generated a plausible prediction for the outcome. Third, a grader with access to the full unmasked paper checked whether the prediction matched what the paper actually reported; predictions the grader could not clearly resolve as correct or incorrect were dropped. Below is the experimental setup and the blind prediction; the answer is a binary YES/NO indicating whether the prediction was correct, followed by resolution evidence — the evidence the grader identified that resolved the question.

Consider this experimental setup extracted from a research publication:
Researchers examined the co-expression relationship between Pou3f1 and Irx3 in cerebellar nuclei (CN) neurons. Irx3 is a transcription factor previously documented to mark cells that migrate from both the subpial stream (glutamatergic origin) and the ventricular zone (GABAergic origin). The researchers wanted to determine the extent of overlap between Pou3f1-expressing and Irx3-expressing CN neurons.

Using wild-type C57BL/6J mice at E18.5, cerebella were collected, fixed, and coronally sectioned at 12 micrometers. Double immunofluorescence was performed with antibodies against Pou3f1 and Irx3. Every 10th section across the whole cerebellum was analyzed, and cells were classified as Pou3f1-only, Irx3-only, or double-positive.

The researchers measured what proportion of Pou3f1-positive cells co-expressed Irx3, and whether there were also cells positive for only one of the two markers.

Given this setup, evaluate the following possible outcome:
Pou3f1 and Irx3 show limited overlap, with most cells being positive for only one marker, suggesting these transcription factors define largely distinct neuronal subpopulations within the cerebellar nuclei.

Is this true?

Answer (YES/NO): NO